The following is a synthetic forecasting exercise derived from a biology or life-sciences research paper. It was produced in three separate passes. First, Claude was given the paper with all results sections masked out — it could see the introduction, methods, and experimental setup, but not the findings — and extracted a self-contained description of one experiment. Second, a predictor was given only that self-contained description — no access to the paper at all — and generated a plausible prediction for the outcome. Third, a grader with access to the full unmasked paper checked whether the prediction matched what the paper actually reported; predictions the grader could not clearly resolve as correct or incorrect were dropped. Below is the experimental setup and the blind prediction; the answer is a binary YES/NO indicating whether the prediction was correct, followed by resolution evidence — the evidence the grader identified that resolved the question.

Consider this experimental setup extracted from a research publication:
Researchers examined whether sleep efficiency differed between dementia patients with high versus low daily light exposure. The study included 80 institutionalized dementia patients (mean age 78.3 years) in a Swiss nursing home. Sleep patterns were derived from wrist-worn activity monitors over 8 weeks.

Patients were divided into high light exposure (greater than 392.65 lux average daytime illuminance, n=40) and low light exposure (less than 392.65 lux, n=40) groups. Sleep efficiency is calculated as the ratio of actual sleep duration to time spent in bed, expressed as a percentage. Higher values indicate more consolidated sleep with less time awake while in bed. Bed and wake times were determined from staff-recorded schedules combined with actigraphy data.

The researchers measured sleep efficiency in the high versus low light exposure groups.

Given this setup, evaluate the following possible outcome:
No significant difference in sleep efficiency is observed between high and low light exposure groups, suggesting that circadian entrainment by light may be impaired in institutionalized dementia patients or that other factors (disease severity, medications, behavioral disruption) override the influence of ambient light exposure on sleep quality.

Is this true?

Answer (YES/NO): YES